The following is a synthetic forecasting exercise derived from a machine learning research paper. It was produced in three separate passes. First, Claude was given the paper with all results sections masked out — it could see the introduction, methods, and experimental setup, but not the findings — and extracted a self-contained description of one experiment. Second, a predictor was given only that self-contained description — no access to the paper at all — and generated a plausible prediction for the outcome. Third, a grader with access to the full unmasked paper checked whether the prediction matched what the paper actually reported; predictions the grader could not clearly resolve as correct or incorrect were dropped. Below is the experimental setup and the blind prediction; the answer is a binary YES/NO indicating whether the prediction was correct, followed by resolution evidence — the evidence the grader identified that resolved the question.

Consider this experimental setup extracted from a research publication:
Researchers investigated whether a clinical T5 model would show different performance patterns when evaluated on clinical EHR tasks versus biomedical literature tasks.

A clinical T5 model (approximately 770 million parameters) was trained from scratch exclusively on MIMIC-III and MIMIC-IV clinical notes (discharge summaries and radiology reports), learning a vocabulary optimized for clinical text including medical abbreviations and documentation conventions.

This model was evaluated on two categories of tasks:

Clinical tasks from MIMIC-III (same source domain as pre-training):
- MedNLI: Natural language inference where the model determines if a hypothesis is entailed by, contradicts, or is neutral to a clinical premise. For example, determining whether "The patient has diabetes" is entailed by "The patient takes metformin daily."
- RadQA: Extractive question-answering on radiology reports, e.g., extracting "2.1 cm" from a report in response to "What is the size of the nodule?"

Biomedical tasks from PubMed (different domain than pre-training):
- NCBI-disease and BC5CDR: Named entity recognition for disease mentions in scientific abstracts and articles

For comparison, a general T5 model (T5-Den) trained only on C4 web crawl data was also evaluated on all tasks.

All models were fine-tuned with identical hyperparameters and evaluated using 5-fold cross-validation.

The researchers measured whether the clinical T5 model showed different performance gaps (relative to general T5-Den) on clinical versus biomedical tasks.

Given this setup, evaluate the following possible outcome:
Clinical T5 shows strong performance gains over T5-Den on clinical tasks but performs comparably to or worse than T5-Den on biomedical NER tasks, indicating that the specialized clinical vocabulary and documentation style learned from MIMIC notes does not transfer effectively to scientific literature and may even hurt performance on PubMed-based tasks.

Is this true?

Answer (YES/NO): NO